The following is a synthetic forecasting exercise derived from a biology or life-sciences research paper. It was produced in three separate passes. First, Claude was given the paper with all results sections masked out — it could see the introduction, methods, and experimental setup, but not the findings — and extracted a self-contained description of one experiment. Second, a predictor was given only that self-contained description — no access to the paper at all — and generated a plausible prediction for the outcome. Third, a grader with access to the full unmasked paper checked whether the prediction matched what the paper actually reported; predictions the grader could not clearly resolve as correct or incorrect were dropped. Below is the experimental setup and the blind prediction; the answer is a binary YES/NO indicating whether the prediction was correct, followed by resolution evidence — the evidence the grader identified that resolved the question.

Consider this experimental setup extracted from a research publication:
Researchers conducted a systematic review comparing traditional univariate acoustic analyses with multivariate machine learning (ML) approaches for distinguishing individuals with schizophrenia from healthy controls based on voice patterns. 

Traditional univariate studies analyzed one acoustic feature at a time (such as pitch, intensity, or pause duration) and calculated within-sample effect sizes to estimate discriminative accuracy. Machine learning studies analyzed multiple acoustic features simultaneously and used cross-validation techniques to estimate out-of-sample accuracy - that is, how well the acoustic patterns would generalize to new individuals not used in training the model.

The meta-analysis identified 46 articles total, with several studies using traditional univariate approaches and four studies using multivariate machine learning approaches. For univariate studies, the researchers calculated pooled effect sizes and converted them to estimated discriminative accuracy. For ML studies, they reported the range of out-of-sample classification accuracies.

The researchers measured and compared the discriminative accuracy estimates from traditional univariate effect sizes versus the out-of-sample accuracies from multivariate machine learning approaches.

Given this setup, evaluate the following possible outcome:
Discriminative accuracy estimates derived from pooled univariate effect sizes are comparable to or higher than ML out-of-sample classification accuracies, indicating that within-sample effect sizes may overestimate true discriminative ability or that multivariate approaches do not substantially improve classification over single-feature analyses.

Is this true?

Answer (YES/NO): NO